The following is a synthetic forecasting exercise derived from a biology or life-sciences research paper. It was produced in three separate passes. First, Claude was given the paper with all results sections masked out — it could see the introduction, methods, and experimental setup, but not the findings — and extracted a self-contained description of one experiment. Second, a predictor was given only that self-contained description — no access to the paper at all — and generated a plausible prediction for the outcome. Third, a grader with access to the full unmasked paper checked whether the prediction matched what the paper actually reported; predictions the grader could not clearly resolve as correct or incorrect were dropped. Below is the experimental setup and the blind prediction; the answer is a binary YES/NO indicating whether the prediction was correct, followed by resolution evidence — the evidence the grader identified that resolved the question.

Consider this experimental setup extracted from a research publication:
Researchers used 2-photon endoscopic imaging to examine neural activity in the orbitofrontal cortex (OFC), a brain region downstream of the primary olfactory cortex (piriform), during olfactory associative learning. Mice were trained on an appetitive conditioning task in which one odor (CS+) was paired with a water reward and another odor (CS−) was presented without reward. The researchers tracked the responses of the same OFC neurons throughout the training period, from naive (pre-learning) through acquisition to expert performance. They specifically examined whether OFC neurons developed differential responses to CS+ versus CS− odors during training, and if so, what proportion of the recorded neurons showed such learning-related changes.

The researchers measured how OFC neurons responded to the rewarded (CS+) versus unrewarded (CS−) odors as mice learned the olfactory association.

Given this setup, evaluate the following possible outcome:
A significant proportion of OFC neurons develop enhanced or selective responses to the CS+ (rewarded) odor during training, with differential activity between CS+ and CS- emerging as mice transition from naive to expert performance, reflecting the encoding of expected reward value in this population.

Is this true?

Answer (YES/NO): YES